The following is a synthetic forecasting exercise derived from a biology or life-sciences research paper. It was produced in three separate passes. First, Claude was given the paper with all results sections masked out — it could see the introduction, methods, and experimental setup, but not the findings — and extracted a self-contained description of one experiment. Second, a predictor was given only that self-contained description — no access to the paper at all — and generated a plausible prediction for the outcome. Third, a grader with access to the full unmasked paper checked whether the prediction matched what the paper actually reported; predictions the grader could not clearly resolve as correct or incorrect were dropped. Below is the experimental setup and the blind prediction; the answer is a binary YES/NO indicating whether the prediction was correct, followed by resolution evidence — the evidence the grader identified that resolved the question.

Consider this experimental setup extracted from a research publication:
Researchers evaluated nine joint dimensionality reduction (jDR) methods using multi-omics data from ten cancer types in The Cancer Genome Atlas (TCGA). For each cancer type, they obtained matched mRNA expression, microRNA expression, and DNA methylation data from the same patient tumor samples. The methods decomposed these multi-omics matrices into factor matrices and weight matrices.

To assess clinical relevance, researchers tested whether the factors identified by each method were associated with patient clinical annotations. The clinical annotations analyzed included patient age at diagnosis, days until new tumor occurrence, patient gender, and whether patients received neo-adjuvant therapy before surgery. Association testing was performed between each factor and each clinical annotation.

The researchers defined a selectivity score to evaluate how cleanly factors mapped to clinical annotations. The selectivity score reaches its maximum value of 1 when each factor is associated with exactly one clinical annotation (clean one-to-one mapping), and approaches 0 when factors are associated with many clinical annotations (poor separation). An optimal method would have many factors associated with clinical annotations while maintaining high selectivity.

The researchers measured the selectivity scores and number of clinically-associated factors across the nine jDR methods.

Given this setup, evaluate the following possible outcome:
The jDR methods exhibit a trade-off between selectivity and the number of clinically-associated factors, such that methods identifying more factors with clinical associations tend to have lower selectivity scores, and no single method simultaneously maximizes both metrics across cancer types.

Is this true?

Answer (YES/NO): NO